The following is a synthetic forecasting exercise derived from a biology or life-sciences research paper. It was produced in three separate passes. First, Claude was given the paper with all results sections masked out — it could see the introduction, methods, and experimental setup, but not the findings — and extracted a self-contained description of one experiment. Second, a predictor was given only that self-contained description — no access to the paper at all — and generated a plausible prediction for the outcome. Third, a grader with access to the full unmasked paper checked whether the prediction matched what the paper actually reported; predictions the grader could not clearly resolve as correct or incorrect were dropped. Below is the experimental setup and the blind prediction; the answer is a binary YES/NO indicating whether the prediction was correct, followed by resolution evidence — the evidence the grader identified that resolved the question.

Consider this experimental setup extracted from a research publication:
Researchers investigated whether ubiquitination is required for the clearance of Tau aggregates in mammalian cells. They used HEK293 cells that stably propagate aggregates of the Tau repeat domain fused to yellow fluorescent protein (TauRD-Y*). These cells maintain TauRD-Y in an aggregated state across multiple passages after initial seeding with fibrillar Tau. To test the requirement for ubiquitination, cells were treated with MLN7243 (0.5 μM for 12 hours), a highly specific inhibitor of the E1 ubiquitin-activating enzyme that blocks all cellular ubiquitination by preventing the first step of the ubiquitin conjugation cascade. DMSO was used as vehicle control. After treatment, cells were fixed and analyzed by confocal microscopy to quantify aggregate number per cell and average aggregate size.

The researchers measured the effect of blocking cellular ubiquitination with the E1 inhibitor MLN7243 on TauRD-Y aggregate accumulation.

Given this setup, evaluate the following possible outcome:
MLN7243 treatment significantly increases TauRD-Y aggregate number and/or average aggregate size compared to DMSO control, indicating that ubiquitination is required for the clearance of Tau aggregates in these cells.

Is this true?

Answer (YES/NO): YES